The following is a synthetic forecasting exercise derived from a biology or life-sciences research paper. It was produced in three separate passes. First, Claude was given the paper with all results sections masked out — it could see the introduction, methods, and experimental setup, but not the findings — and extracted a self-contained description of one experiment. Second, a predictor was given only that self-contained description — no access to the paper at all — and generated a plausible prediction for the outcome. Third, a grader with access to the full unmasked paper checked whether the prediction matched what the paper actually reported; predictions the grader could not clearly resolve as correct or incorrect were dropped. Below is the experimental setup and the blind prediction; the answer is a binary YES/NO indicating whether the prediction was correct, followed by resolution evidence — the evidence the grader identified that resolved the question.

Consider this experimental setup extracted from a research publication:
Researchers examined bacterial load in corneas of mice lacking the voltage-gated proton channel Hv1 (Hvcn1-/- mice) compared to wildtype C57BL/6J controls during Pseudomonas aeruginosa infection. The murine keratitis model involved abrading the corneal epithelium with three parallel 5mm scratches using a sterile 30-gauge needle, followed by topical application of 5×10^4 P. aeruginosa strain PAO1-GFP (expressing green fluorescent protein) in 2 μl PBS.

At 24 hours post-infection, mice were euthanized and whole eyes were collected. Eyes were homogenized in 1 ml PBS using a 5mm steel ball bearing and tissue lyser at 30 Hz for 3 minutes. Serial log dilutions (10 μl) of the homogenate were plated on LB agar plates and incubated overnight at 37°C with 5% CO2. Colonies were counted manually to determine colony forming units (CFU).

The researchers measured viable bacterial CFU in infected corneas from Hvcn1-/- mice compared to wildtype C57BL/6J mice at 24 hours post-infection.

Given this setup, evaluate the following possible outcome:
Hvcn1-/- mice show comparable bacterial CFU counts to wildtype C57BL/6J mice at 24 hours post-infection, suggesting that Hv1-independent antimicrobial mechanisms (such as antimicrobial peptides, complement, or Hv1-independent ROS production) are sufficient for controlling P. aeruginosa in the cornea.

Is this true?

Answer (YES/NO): NO